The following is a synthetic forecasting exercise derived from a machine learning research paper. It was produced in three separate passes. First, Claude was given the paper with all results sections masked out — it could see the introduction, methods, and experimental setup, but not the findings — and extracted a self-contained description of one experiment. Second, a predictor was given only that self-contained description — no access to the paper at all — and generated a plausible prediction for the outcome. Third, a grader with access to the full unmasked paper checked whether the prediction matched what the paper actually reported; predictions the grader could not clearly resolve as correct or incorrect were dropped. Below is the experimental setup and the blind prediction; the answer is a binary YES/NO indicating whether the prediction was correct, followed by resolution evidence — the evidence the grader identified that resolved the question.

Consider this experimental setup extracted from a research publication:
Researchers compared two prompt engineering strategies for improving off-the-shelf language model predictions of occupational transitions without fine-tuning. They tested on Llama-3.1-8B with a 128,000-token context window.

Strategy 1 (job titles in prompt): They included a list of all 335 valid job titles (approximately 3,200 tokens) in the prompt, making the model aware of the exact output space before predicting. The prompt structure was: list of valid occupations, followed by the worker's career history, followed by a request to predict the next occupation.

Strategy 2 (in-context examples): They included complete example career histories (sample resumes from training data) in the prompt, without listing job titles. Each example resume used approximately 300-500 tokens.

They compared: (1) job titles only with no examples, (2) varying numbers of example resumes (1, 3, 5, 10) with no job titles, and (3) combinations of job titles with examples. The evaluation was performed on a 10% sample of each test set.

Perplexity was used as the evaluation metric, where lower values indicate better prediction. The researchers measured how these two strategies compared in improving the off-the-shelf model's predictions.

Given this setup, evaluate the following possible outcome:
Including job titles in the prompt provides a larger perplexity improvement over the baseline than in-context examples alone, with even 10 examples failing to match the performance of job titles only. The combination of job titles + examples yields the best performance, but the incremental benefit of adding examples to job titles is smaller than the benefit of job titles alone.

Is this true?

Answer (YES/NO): NO